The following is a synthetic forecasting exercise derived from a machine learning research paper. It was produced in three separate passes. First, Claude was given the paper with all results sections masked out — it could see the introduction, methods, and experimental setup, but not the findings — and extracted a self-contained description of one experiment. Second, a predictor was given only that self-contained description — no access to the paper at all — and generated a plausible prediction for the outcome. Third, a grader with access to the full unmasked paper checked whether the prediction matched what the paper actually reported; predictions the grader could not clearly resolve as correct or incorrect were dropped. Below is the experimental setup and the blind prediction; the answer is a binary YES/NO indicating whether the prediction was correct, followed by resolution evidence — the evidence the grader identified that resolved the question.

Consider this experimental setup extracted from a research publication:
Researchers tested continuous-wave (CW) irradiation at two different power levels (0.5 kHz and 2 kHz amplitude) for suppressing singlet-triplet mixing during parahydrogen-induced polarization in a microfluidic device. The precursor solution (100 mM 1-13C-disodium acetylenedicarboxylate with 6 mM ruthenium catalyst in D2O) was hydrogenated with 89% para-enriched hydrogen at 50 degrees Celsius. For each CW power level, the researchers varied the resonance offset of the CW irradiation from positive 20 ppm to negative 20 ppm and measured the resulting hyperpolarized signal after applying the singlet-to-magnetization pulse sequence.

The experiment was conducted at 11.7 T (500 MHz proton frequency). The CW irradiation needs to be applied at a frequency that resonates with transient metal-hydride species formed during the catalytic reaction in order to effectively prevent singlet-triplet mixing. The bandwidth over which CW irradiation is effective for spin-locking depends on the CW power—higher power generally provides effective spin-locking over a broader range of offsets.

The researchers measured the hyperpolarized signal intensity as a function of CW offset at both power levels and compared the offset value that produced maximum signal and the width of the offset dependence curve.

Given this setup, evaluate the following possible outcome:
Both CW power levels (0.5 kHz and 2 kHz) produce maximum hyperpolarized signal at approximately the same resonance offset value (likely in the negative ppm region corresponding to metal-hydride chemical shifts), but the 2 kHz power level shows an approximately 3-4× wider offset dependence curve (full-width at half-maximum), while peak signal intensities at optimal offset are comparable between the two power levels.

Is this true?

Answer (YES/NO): YES